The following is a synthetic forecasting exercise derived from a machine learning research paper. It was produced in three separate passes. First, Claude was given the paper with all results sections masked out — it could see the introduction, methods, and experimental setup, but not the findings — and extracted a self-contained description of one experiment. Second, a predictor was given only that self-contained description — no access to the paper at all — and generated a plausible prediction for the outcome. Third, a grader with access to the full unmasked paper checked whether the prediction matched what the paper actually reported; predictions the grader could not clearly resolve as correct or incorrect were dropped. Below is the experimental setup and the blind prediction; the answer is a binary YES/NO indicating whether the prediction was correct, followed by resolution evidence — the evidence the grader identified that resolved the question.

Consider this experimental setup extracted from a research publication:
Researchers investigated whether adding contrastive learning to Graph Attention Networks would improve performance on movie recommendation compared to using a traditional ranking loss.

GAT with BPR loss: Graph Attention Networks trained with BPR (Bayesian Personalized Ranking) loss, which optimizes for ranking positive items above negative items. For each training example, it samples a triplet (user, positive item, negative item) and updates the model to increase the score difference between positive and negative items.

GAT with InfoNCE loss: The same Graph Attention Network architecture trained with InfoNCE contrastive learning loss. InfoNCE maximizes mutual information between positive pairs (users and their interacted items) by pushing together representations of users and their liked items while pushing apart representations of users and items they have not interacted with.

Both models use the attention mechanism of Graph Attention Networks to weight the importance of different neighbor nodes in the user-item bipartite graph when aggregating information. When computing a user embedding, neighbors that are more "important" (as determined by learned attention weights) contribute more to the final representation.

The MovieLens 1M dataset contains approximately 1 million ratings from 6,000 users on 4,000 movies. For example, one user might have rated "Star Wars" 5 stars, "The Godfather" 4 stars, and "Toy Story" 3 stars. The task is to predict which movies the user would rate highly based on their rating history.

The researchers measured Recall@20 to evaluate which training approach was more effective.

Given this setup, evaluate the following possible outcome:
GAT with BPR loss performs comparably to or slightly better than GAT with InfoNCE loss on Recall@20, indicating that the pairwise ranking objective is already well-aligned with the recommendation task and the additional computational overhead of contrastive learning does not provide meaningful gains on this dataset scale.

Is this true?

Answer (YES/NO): NO